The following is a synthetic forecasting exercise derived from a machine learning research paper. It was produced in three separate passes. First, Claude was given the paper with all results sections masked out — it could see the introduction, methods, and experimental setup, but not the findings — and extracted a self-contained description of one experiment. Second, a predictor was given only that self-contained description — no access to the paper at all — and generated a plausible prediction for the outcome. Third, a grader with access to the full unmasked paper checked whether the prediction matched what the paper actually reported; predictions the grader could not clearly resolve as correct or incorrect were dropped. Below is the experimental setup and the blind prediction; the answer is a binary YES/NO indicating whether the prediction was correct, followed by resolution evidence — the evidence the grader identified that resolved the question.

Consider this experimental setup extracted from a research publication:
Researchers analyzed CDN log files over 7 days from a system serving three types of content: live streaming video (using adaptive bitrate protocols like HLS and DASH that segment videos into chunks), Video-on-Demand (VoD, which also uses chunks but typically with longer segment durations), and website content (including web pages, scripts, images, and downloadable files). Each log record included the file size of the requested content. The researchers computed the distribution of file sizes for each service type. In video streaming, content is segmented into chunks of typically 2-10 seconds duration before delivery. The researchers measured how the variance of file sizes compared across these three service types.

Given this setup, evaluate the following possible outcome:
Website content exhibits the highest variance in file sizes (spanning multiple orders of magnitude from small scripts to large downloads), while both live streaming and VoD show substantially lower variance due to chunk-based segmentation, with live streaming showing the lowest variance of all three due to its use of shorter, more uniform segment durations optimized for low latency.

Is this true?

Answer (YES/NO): YES